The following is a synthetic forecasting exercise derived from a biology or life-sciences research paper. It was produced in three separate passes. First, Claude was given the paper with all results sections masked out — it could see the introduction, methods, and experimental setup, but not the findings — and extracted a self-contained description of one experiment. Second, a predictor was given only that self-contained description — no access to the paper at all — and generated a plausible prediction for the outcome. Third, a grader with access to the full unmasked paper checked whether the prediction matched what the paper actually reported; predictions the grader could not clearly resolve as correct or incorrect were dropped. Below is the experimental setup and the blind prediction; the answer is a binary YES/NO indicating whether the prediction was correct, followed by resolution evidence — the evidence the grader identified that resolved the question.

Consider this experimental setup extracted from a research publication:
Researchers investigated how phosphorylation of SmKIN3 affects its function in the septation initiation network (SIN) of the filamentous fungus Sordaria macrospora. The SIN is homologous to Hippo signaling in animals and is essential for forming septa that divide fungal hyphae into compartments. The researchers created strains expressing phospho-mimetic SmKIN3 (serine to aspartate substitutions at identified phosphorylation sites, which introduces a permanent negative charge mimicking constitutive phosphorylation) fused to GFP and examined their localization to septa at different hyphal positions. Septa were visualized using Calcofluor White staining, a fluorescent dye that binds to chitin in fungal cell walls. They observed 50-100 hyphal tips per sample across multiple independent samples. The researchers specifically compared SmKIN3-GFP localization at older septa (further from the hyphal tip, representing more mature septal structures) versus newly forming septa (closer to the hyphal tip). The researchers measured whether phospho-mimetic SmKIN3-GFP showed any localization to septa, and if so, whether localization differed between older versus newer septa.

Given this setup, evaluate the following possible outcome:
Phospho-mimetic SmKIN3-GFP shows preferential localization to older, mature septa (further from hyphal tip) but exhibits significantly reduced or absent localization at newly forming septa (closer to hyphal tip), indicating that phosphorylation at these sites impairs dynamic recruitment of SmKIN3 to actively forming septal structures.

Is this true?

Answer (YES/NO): NO